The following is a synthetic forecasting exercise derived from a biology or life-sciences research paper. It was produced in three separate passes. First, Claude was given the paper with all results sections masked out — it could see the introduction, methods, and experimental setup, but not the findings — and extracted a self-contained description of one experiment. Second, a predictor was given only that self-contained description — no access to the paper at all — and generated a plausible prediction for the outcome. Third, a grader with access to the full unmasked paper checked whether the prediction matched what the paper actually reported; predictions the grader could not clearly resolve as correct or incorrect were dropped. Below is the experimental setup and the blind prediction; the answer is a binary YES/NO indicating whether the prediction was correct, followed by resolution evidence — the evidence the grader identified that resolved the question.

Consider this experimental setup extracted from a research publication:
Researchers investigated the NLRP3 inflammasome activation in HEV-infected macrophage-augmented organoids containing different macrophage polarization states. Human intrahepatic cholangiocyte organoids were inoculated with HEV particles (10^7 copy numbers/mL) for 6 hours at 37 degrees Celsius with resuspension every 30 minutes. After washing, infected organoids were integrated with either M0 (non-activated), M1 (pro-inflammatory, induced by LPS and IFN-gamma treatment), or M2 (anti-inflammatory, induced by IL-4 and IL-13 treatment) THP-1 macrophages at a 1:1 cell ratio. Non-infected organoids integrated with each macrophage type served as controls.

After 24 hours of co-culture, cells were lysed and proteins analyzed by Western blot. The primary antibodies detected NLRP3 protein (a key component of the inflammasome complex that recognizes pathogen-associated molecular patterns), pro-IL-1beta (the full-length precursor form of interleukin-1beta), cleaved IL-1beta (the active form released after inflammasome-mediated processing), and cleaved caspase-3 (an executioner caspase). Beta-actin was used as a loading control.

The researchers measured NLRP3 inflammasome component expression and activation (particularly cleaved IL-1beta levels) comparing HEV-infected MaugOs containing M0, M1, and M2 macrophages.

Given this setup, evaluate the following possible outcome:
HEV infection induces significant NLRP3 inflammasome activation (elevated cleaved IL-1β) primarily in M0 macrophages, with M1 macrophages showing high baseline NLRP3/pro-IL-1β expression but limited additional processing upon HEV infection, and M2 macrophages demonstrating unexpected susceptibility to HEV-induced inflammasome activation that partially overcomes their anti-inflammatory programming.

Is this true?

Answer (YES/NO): NO